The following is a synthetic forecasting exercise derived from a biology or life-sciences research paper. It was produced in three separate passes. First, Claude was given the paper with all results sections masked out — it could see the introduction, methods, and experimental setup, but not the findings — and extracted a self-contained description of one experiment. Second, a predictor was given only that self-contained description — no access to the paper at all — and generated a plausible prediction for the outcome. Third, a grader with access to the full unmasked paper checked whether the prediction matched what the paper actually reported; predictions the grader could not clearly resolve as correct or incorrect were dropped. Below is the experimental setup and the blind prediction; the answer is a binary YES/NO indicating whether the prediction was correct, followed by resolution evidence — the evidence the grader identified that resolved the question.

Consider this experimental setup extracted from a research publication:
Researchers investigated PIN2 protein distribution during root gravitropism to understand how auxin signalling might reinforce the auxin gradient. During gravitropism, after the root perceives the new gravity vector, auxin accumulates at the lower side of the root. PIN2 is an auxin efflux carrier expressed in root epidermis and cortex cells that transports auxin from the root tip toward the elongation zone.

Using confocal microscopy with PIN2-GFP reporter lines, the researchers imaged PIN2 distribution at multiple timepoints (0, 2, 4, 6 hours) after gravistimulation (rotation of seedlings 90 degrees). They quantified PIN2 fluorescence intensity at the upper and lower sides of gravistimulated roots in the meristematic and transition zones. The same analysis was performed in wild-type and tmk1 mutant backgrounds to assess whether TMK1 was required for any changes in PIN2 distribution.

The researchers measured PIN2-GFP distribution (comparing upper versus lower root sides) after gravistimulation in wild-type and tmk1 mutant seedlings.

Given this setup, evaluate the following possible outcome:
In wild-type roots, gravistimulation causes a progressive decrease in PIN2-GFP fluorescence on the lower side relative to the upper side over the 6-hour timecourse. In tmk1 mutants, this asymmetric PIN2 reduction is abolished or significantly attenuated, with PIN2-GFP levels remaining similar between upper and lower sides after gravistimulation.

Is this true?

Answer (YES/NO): NO